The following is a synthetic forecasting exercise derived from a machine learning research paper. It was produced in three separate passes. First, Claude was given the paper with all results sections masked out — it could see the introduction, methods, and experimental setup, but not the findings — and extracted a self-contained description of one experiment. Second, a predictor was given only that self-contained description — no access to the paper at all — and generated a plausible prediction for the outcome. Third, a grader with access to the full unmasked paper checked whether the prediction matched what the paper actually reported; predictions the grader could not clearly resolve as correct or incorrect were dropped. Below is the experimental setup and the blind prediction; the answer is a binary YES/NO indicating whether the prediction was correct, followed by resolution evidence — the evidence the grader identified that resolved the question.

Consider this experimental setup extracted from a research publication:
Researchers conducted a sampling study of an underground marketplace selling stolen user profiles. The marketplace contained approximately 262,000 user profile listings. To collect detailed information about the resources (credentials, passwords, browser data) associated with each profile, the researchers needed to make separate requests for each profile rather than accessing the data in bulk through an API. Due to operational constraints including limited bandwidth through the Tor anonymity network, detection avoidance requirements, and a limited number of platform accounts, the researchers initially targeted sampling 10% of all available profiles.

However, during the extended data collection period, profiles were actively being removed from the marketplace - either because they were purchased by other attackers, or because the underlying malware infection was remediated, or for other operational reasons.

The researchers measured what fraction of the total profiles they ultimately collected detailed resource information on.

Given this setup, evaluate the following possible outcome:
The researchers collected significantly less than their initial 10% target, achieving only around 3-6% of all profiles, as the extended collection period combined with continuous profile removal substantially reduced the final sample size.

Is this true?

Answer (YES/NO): YES